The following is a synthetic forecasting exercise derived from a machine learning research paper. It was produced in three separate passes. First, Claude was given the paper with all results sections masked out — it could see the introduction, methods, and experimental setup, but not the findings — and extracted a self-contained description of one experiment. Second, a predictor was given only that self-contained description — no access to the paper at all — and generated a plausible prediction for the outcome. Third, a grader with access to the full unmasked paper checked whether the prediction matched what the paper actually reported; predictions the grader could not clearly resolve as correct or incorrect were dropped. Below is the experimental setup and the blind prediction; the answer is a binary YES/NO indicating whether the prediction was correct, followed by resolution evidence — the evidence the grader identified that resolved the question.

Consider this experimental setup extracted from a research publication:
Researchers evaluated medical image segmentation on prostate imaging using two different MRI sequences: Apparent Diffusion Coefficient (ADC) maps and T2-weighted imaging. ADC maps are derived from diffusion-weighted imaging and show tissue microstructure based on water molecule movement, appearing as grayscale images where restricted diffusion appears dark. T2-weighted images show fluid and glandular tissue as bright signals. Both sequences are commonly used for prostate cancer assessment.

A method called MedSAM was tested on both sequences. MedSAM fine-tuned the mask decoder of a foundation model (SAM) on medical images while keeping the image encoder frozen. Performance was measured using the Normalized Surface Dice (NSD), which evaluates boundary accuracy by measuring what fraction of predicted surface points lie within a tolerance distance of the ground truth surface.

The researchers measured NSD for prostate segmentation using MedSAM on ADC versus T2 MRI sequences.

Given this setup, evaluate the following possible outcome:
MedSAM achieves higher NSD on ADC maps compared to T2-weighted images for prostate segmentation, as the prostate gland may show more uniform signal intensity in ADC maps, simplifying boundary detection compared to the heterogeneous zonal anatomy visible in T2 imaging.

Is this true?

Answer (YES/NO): YES